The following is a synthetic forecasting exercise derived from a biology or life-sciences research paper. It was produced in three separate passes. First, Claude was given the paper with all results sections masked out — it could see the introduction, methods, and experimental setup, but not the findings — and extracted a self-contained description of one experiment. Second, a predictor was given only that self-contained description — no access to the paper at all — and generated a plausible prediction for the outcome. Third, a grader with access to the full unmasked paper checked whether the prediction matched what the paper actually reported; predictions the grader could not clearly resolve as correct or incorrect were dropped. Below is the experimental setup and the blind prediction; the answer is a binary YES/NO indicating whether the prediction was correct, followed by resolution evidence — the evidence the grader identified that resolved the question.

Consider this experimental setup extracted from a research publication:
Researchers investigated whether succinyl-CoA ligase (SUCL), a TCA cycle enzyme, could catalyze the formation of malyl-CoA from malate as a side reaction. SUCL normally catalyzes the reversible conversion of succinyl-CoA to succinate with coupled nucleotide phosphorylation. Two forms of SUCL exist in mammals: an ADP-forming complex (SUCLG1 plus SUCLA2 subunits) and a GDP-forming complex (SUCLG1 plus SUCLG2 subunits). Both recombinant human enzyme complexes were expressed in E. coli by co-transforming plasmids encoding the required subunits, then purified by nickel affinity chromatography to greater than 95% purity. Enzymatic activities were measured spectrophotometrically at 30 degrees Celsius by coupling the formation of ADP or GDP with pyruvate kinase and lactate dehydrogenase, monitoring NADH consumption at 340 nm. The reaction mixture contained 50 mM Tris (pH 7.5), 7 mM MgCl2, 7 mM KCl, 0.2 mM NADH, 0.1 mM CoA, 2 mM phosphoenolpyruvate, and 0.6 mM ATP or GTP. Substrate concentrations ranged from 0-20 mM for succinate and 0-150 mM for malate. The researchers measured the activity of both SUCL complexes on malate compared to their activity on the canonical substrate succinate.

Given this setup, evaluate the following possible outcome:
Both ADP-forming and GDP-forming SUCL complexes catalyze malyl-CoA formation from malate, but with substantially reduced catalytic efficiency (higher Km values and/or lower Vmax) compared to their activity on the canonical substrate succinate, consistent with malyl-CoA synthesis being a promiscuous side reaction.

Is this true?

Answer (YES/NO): YES